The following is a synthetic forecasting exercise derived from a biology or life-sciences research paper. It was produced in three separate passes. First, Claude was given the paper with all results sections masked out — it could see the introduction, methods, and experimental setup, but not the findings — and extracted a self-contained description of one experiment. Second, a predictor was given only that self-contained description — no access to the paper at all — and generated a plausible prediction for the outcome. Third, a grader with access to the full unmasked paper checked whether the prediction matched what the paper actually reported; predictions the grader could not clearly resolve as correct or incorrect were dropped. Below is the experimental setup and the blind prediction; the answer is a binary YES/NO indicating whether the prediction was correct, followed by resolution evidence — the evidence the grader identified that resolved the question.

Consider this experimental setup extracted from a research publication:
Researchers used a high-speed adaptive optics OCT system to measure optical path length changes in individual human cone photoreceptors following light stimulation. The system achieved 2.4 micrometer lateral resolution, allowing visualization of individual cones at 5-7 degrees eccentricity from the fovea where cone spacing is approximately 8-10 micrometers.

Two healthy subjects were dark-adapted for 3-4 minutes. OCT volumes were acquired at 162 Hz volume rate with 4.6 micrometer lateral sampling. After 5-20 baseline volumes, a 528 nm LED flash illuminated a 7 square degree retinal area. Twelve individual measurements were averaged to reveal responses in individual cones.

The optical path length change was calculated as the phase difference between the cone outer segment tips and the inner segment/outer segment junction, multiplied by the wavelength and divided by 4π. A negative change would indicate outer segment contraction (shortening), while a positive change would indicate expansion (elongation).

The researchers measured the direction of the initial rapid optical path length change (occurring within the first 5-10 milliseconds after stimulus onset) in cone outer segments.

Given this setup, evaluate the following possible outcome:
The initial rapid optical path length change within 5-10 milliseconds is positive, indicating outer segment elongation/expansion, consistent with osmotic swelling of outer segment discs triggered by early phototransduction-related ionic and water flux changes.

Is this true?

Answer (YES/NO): NO